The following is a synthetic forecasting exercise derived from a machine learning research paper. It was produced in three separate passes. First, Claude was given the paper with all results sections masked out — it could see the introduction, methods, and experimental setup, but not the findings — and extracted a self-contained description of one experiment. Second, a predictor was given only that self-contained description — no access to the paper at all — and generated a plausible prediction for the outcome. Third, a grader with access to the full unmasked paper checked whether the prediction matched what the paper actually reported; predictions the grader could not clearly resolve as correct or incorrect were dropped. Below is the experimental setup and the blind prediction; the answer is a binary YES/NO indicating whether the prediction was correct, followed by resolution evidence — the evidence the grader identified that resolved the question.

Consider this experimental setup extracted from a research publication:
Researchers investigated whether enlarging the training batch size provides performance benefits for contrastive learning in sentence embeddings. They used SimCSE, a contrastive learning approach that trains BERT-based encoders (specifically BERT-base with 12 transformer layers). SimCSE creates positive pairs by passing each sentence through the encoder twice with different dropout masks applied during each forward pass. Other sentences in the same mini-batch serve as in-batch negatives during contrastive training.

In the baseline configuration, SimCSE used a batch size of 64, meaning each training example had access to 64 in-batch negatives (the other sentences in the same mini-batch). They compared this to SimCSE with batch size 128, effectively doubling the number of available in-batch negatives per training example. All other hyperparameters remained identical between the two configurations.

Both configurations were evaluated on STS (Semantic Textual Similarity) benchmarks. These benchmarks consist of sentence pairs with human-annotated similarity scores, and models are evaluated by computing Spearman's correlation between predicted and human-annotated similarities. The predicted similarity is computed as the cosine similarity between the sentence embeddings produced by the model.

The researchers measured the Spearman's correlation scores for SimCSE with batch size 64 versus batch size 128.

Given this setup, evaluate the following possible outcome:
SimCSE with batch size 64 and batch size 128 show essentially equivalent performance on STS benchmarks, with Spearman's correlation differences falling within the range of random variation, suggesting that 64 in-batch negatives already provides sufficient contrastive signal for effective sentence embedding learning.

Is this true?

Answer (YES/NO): YES